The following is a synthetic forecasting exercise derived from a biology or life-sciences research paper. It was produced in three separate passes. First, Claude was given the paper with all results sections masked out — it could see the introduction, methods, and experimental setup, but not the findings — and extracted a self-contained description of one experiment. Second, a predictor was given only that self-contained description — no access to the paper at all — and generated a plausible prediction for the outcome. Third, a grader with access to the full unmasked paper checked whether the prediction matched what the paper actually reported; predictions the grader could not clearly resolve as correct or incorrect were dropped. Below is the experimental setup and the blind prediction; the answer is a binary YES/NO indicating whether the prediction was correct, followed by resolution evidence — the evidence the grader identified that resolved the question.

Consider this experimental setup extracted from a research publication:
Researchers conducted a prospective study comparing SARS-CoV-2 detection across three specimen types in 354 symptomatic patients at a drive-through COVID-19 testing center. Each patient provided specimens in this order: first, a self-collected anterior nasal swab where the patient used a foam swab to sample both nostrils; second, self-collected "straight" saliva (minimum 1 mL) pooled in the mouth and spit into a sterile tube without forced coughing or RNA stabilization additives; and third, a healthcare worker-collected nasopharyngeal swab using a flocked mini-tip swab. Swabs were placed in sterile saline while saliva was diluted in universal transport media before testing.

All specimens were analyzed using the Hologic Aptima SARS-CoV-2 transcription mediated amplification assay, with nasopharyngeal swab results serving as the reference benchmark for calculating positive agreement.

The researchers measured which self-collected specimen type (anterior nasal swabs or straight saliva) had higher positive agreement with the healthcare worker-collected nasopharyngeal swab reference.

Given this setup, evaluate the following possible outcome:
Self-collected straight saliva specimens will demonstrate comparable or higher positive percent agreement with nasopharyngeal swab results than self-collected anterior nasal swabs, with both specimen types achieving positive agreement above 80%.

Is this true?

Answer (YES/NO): YES